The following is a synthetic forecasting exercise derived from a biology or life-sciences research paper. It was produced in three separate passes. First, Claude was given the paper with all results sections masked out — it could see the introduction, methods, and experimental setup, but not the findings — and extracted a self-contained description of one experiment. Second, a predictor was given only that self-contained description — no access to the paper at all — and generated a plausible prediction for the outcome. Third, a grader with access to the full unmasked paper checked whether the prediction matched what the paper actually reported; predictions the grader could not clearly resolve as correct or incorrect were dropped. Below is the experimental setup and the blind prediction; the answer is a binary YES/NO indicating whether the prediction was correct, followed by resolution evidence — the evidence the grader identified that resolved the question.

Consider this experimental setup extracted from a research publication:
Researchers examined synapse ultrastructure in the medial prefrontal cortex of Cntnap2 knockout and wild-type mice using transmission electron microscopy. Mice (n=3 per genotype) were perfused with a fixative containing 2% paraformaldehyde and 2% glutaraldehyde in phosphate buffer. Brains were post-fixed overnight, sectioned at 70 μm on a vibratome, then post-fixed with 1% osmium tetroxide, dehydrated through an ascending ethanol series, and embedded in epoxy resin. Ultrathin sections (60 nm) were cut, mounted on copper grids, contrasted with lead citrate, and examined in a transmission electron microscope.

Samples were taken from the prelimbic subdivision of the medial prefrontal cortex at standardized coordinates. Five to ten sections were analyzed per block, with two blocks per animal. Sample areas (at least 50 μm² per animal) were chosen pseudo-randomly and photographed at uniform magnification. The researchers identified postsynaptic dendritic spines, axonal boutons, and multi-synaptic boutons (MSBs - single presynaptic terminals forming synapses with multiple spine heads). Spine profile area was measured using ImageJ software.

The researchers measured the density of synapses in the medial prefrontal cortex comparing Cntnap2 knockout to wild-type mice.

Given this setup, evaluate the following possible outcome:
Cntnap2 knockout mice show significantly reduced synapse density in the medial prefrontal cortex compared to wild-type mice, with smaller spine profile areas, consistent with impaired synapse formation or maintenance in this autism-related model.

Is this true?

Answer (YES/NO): NO